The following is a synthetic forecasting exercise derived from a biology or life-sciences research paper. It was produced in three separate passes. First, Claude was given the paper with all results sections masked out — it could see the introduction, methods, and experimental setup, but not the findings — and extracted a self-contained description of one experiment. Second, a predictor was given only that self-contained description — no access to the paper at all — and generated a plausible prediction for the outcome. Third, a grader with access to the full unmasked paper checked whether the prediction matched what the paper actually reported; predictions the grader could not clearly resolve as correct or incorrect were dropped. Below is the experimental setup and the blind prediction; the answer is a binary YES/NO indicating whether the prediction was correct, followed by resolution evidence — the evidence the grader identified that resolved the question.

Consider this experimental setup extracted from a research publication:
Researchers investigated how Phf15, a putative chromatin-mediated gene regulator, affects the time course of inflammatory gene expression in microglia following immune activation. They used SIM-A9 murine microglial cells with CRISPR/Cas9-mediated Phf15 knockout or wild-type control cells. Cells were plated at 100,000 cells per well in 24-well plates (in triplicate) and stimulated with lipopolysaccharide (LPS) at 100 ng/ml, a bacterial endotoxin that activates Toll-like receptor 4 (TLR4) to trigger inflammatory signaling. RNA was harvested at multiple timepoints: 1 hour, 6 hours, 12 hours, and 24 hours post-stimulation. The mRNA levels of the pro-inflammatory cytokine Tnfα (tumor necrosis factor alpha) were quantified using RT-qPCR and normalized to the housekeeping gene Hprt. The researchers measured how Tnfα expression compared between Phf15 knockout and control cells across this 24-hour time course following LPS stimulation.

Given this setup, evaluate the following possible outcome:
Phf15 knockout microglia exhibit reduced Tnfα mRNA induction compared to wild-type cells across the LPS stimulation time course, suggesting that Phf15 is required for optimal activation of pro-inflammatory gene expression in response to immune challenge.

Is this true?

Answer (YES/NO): NO